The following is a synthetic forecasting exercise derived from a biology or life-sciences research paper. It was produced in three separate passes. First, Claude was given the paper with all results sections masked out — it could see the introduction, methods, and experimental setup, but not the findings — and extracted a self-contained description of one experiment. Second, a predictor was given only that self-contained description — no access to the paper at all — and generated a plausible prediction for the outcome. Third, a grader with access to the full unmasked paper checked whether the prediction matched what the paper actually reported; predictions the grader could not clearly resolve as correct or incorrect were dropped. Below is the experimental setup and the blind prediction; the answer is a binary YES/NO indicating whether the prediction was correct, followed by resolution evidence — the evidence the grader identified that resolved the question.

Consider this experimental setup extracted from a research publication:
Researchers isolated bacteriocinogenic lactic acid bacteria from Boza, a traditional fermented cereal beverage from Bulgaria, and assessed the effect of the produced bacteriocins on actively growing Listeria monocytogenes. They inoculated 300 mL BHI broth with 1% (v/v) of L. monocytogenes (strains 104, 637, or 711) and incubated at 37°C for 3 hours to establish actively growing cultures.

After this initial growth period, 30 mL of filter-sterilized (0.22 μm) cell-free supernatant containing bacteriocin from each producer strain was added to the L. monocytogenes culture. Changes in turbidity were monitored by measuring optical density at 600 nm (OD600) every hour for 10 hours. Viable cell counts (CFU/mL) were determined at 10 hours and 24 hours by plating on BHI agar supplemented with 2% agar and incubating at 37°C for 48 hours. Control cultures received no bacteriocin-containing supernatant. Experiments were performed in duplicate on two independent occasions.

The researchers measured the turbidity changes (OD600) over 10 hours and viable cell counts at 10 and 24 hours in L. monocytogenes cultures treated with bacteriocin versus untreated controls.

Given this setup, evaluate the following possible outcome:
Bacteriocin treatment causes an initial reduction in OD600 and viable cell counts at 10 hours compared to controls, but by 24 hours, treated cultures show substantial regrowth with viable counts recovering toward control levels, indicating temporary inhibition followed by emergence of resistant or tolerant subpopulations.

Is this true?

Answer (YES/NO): NO